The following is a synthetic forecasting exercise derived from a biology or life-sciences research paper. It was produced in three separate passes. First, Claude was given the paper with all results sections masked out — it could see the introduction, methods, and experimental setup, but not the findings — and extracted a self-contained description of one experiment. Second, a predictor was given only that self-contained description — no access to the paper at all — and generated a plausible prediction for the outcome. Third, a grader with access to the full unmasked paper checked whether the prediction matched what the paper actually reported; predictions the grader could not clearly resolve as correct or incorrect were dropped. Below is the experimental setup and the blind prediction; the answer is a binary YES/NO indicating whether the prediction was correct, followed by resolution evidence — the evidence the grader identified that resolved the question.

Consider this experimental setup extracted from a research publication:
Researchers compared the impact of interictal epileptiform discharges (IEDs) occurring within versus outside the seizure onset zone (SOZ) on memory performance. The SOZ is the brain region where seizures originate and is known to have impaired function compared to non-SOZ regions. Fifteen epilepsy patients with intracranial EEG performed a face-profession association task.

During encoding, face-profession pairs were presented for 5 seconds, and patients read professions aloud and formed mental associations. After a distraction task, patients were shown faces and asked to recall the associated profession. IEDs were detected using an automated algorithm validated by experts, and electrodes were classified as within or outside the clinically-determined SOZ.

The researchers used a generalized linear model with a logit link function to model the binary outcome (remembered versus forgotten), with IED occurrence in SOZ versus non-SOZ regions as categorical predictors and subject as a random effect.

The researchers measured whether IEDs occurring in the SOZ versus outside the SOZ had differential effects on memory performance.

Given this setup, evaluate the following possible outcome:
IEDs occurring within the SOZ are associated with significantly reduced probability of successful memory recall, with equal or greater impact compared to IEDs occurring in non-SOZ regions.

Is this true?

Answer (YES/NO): NO